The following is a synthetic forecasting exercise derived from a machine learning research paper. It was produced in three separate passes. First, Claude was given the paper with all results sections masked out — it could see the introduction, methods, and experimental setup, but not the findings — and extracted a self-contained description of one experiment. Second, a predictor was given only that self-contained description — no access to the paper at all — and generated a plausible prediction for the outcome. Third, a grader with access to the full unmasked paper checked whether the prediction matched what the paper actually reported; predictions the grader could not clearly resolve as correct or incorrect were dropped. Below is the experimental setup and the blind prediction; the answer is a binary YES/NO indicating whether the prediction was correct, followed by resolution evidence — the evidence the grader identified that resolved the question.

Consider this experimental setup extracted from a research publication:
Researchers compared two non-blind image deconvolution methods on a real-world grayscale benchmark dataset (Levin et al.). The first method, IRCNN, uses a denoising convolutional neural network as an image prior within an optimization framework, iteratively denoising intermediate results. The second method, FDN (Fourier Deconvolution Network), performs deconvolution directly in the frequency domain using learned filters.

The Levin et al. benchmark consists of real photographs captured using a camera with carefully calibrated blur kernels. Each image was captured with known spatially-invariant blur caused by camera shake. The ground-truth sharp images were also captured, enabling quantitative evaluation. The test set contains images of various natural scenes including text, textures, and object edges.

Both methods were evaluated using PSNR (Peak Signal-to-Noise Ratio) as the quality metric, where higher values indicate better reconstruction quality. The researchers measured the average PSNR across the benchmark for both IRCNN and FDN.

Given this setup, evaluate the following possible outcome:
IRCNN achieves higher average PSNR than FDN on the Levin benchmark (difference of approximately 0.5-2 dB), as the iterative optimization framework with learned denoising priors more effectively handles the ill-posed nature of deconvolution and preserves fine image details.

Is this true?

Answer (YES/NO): NO